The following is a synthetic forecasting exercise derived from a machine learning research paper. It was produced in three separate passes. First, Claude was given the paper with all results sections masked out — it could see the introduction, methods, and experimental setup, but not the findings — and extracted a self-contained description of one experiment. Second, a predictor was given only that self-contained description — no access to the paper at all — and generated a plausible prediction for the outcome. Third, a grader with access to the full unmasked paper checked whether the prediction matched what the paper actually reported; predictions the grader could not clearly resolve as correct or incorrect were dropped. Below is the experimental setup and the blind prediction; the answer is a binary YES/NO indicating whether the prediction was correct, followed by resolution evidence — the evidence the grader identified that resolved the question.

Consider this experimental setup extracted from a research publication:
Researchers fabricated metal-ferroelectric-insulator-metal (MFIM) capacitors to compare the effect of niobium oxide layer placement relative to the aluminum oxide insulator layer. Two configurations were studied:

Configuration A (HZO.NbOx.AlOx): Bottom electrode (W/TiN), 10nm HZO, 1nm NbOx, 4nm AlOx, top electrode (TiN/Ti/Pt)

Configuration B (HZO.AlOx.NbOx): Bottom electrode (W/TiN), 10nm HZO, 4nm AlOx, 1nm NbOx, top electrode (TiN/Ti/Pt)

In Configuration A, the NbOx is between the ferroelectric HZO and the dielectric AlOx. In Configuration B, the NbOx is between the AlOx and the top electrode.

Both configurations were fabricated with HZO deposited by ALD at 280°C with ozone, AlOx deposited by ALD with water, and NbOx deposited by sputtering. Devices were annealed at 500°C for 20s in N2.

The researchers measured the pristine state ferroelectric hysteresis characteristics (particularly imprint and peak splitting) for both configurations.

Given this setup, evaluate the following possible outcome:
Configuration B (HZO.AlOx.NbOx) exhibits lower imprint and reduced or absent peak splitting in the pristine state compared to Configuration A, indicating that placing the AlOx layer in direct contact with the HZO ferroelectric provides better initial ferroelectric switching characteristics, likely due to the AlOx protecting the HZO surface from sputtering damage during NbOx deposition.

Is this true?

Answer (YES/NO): NO